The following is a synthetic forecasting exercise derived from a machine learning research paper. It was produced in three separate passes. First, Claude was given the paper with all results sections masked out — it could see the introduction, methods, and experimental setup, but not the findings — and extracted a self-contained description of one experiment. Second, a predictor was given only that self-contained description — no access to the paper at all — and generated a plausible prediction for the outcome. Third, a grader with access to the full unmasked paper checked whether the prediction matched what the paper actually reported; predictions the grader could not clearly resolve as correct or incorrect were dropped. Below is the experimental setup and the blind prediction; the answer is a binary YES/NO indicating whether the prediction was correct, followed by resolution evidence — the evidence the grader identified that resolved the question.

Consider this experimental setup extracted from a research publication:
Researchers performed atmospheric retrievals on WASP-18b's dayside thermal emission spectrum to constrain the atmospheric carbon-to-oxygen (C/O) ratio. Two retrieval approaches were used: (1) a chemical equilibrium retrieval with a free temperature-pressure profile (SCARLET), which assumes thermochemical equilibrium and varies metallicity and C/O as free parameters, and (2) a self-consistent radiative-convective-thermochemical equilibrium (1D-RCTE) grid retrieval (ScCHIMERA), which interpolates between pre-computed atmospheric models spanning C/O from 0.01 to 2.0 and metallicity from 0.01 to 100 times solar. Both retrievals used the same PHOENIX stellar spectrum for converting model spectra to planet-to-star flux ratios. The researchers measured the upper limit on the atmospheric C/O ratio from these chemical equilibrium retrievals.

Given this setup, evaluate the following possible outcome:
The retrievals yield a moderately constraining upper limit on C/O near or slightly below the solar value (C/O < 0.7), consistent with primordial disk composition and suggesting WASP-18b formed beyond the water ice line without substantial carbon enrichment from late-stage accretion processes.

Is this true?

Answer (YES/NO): NO